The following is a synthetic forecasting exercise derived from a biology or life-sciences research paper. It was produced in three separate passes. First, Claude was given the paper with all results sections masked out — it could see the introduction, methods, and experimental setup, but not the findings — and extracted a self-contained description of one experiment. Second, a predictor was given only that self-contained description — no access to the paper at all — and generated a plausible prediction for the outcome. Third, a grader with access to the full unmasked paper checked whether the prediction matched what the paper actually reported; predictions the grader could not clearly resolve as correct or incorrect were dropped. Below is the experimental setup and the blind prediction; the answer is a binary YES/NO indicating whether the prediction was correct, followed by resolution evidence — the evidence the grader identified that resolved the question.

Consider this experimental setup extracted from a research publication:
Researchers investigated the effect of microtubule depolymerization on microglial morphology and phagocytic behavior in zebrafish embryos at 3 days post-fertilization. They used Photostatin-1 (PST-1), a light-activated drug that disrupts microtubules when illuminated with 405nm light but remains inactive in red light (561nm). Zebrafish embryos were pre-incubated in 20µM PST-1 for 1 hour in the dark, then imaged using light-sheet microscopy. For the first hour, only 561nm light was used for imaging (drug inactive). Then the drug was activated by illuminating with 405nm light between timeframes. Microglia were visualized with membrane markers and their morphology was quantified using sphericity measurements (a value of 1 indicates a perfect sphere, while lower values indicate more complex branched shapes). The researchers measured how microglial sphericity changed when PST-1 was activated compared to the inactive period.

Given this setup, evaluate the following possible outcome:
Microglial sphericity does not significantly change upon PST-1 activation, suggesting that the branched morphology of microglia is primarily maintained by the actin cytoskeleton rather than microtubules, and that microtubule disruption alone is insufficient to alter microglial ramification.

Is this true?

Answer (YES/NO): NO